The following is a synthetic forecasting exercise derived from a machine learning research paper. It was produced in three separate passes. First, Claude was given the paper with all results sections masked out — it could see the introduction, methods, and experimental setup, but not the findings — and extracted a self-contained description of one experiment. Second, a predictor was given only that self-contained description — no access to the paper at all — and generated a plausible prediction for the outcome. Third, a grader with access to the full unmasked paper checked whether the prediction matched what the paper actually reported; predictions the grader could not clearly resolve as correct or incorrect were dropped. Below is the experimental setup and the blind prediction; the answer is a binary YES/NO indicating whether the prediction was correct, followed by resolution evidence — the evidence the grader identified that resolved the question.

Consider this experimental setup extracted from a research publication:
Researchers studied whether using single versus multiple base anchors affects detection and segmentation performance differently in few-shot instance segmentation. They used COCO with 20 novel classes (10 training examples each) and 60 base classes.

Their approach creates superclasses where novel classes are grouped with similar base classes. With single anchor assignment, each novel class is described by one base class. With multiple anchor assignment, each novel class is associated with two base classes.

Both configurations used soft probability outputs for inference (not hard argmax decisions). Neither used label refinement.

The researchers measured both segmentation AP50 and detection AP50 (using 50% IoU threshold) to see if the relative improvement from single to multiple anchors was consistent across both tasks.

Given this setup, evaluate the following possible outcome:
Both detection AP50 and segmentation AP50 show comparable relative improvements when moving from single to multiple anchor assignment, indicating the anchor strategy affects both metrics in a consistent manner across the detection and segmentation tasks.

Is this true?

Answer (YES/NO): YES